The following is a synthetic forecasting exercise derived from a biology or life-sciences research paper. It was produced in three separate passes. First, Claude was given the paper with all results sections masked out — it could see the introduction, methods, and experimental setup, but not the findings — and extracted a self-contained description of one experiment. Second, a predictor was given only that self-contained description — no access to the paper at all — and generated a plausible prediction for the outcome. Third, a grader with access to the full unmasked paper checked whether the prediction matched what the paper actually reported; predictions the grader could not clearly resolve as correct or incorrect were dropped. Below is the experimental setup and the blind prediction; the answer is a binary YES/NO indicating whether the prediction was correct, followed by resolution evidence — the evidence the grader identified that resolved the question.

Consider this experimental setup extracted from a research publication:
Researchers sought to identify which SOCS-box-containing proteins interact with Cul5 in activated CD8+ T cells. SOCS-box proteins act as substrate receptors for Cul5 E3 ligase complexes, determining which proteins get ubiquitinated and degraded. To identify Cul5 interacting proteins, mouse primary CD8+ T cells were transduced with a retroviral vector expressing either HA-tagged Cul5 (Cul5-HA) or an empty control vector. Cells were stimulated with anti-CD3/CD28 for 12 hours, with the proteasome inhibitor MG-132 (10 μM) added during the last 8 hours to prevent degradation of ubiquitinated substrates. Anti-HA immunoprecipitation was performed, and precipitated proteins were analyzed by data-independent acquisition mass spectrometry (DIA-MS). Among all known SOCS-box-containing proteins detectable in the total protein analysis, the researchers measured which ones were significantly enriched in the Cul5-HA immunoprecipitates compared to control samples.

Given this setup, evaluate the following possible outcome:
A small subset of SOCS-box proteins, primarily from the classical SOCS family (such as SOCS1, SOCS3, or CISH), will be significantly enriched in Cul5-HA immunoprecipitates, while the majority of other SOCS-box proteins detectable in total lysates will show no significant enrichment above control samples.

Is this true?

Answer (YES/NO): NO